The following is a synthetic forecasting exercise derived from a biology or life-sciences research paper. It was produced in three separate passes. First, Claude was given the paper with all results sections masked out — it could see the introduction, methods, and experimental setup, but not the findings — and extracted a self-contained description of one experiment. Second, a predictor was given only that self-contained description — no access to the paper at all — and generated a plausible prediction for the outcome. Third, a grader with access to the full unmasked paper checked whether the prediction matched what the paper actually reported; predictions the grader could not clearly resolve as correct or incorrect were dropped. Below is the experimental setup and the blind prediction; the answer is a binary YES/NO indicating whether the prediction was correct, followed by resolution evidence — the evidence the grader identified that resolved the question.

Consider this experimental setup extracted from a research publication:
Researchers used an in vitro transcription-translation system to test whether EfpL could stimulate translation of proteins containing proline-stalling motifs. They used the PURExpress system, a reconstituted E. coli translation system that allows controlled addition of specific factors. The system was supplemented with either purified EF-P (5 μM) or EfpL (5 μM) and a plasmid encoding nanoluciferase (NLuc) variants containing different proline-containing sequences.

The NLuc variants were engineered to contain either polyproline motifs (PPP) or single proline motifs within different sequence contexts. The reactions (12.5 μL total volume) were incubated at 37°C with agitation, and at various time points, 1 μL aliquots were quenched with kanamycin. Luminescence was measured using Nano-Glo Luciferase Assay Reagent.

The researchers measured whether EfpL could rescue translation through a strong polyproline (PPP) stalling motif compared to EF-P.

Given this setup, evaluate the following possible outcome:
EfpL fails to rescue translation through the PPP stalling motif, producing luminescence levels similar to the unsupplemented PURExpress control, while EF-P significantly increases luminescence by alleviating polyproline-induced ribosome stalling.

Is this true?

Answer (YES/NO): NO